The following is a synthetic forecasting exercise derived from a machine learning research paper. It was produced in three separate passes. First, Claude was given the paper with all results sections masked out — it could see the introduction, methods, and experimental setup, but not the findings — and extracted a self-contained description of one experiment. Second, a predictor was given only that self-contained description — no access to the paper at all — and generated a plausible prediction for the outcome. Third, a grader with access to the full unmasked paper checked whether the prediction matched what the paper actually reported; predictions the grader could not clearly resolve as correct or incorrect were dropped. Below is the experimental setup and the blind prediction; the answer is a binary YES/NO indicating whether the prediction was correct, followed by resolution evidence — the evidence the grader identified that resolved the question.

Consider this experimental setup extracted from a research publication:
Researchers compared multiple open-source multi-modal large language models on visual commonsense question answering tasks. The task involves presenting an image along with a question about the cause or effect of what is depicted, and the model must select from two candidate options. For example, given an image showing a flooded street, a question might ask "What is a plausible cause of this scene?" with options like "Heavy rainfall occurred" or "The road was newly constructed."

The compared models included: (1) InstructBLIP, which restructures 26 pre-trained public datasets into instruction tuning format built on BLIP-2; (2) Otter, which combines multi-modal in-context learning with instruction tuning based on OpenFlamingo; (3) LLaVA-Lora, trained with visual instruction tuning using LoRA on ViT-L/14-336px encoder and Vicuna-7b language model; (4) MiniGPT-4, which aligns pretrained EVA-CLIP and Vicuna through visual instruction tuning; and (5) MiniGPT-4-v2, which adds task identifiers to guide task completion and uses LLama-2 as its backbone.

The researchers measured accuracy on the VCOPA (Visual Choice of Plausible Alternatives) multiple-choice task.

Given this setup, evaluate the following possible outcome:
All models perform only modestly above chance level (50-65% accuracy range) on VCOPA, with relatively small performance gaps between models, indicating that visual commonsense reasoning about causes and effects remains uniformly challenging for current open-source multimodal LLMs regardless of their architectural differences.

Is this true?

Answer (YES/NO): NO